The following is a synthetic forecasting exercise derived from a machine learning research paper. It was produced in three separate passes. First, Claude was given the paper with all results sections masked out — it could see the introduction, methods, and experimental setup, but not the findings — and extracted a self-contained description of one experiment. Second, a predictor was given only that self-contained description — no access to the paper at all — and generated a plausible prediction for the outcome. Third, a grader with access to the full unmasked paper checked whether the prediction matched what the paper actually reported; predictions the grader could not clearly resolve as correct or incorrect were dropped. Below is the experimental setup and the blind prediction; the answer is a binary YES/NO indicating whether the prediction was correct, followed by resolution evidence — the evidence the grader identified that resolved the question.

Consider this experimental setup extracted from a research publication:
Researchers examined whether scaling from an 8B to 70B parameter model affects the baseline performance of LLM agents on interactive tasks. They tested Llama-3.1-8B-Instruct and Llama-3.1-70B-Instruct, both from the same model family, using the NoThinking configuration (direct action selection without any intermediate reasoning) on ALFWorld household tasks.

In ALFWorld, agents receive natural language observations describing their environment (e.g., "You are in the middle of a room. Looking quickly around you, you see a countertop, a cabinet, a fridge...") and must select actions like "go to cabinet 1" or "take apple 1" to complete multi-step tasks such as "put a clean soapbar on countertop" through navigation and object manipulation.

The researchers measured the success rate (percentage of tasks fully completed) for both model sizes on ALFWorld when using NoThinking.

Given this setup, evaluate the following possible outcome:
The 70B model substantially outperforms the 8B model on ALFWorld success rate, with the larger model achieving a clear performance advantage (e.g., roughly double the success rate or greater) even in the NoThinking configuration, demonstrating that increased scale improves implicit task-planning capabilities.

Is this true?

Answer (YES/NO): YES